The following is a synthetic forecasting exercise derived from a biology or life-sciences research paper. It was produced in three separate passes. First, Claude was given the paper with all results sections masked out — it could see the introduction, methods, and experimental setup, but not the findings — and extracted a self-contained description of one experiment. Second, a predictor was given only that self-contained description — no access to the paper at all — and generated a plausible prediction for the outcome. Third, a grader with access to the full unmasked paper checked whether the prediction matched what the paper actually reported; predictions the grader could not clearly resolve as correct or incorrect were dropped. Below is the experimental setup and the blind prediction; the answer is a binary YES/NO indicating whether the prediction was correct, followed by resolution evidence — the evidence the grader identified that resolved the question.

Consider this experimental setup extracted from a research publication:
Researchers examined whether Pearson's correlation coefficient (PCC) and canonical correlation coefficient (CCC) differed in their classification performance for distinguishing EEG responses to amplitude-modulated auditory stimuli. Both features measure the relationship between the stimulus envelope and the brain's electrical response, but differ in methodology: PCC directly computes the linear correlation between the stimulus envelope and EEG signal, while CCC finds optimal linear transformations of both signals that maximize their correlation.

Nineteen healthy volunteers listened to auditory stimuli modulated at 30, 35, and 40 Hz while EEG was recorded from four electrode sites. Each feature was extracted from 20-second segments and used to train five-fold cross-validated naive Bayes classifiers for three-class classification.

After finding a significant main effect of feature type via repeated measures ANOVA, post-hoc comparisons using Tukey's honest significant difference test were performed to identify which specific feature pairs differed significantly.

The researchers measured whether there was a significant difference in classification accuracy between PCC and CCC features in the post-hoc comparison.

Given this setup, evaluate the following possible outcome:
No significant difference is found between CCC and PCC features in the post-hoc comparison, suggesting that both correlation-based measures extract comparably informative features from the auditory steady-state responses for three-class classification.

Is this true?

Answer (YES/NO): YES